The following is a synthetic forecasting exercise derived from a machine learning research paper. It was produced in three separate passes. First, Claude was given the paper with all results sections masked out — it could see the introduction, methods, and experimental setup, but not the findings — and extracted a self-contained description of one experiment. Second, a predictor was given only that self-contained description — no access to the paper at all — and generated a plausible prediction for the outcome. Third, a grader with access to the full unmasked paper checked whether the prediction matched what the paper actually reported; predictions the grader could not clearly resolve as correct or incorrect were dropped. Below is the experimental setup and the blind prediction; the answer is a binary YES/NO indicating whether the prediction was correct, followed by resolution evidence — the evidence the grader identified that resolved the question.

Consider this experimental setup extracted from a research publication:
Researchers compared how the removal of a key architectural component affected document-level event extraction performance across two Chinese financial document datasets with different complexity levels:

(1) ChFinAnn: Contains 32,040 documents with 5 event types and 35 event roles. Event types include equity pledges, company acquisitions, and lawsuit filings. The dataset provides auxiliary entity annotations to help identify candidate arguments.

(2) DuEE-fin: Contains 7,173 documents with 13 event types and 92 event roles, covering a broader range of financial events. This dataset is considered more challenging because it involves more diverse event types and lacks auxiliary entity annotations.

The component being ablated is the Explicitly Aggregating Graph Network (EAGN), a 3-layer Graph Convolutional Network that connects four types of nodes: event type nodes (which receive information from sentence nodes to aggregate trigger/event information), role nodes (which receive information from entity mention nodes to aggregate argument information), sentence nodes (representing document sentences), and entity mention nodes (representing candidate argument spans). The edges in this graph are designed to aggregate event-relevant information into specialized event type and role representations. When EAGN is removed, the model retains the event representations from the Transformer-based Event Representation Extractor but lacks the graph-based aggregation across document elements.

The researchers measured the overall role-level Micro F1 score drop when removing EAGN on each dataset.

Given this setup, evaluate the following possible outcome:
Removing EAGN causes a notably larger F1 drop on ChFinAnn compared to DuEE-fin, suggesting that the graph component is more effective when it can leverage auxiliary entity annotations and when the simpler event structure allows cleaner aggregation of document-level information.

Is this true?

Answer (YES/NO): NO